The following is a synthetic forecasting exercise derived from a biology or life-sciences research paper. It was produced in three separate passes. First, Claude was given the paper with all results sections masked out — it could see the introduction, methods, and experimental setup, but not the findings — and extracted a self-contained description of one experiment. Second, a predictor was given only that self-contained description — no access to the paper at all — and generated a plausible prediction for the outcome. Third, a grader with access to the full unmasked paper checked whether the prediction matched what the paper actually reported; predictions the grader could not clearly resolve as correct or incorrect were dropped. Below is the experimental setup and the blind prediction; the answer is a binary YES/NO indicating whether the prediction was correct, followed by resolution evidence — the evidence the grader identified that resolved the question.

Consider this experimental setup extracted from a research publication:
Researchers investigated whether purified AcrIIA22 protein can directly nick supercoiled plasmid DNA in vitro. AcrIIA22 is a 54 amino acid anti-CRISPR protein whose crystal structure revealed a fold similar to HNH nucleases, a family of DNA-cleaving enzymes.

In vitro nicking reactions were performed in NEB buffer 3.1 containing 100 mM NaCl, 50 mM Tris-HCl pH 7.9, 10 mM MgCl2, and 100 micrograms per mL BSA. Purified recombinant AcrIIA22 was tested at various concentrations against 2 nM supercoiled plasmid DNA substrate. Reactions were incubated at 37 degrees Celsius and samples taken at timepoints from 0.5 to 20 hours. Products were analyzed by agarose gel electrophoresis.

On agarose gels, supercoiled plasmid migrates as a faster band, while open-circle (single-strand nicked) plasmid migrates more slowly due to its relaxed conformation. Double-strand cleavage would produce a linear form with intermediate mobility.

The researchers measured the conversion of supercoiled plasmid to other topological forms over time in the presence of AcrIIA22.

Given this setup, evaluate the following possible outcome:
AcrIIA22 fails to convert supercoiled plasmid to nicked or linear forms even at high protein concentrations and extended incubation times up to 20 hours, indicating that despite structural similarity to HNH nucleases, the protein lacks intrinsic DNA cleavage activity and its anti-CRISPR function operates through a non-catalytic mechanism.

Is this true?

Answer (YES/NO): NO